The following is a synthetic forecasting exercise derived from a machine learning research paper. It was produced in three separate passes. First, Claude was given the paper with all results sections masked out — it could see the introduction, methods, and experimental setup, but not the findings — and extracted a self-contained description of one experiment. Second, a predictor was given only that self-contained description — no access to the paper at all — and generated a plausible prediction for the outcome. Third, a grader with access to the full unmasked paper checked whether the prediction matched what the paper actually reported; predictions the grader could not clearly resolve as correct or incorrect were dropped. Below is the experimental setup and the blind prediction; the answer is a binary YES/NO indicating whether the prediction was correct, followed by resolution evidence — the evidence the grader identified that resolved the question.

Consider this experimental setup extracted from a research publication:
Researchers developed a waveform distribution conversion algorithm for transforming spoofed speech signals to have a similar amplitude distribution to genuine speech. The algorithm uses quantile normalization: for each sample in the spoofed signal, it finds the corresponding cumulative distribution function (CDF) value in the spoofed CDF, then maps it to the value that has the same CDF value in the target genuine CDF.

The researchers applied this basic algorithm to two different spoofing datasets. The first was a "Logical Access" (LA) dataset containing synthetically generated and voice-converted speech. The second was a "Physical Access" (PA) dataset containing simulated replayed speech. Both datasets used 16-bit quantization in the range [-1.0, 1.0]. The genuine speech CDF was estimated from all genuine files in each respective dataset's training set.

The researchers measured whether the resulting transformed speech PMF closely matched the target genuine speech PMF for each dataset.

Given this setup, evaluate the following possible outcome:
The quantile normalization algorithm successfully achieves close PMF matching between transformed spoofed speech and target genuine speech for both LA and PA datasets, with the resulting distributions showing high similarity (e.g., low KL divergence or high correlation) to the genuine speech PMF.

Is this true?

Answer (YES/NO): NO